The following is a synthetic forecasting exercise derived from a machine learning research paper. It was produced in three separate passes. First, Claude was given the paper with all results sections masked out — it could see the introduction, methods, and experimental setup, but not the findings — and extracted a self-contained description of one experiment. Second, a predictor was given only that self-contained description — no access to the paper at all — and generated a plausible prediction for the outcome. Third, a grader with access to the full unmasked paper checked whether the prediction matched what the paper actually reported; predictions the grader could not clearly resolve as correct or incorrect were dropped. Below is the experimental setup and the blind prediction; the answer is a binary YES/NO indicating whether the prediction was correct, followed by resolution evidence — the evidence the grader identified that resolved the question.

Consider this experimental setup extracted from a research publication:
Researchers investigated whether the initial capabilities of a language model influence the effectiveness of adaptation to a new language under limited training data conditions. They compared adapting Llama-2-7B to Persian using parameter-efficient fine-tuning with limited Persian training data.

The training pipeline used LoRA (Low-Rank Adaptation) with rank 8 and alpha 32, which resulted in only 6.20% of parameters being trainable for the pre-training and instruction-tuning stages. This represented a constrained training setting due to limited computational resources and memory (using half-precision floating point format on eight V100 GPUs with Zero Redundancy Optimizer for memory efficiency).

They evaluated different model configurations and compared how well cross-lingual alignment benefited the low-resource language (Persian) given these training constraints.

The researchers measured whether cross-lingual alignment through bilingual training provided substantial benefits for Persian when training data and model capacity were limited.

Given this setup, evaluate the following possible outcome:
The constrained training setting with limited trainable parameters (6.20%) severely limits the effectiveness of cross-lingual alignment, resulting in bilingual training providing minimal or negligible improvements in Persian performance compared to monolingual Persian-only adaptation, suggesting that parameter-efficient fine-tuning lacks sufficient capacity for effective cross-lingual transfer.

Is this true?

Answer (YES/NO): NO